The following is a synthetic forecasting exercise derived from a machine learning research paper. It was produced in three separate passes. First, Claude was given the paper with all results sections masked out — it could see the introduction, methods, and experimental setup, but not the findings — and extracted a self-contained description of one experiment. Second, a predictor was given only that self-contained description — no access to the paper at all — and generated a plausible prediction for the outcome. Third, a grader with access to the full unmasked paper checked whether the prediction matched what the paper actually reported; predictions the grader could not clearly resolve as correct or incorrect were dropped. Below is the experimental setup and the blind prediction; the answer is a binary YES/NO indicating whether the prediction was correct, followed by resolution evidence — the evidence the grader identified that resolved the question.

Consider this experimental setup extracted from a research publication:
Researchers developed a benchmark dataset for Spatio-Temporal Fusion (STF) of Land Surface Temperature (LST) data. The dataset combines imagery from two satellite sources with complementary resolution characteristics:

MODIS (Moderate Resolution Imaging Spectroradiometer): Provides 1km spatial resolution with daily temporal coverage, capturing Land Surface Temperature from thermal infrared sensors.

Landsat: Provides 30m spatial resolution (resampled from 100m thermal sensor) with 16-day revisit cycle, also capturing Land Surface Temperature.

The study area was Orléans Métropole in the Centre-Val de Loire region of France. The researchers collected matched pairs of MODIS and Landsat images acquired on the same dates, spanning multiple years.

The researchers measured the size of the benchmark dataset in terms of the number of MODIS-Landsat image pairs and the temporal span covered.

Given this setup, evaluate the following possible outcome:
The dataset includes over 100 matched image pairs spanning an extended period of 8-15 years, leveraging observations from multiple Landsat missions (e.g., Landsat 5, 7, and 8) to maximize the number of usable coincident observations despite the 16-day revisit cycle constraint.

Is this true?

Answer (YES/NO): NO